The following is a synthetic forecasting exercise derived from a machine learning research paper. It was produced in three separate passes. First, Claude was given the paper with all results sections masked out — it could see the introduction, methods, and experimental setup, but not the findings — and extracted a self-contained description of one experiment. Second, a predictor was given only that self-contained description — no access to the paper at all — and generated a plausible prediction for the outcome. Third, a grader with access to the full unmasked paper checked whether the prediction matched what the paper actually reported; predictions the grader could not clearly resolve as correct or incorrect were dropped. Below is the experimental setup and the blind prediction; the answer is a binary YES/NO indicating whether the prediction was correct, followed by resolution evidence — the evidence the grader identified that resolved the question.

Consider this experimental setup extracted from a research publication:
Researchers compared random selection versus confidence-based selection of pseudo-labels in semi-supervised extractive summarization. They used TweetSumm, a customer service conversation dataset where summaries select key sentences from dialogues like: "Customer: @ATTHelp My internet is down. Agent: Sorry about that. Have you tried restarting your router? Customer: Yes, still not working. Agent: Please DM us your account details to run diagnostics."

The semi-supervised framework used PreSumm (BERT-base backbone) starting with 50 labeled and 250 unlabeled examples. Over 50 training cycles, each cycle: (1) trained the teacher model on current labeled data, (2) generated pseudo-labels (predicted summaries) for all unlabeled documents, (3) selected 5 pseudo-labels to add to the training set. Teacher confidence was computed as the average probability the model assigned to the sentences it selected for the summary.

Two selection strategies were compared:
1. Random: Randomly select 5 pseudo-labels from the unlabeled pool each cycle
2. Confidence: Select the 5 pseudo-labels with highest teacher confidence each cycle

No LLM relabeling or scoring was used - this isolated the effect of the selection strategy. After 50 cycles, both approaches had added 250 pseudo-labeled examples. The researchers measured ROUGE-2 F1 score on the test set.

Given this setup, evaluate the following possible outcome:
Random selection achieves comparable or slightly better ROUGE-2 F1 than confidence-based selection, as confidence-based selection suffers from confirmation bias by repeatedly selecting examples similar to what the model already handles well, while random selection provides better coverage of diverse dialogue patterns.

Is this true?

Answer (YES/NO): NO